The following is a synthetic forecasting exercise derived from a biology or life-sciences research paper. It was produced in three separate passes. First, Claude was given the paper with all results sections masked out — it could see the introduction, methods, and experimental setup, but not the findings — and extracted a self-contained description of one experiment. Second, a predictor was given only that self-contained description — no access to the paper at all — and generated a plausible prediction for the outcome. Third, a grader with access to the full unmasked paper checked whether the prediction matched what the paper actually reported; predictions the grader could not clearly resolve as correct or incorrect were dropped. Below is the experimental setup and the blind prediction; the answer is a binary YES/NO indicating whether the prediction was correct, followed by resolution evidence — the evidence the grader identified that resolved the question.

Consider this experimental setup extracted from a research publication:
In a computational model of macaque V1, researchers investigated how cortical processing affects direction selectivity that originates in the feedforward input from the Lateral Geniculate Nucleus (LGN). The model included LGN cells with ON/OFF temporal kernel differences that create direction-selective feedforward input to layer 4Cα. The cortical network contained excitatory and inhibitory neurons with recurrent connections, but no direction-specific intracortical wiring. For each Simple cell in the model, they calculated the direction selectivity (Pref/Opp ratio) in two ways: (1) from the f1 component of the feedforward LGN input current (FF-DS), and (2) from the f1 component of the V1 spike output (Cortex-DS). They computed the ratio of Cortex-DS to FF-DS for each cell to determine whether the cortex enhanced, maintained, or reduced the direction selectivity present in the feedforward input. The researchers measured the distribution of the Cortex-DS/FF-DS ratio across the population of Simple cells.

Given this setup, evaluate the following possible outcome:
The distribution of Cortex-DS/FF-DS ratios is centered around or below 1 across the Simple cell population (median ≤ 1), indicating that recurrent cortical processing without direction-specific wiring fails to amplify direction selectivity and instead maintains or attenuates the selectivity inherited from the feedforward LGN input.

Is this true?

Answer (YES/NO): NO